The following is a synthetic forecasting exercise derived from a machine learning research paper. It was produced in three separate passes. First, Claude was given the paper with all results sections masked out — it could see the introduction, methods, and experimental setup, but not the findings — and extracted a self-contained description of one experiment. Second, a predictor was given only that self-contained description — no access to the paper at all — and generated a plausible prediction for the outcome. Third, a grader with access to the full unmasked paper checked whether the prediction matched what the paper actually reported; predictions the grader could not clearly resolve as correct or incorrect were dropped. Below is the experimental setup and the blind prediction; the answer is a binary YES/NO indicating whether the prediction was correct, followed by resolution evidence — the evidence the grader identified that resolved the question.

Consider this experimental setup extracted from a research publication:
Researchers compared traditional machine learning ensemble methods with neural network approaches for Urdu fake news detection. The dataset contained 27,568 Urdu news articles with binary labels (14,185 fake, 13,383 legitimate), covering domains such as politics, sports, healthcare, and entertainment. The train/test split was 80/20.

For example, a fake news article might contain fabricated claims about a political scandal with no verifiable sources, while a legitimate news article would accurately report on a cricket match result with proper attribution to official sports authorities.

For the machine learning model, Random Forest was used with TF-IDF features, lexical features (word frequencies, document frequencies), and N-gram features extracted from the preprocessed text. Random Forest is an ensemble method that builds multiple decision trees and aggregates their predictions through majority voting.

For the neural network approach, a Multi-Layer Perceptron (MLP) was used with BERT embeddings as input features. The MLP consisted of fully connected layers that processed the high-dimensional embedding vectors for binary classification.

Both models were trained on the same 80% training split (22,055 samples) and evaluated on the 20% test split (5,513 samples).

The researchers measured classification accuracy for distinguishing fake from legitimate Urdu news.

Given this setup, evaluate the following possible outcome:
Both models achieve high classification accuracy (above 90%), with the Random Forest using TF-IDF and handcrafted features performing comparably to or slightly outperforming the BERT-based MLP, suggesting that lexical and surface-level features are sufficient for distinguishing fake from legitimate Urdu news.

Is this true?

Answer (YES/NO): NO